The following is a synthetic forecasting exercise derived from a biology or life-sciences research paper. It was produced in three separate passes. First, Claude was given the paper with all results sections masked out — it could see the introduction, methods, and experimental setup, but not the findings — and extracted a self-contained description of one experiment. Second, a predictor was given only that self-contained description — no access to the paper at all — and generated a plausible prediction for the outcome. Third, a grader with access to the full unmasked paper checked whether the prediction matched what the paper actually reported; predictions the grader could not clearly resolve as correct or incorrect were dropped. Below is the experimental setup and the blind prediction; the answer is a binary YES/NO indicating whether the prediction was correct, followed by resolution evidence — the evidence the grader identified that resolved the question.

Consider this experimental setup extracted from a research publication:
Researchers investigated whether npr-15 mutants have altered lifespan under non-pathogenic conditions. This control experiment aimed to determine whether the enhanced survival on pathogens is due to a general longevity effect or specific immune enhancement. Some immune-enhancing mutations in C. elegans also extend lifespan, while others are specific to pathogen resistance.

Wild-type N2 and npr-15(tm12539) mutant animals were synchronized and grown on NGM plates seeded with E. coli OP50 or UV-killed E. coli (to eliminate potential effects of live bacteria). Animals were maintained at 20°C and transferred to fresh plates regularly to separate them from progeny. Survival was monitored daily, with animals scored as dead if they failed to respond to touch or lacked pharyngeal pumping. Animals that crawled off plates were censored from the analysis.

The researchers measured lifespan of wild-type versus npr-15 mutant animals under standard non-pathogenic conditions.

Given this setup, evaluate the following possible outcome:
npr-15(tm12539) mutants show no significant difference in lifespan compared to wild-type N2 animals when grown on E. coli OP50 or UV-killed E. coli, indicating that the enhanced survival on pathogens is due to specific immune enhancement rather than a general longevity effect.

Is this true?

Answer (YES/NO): NO